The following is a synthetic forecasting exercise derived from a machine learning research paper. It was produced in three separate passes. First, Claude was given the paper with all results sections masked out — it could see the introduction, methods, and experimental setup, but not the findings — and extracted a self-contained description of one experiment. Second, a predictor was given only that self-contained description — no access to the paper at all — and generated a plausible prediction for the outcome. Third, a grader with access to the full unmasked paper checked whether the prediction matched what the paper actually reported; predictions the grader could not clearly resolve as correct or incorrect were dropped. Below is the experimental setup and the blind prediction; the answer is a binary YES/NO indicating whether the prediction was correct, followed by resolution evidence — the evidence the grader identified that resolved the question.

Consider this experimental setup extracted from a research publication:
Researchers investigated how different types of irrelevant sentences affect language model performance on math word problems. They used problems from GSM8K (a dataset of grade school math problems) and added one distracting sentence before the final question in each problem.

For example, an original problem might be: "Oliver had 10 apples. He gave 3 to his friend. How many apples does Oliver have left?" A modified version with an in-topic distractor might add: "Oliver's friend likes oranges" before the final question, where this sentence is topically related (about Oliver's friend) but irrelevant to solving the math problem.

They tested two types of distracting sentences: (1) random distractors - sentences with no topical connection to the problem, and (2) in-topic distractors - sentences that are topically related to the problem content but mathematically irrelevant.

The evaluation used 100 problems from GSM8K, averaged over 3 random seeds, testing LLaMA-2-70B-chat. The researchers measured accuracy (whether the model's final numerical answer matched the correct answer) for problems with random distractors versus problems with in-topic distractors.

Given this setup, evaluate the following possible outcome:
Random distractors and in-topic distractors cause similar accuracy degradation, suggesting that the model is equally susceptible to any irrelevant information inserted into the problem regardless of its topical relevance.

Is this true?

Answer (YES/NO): NO